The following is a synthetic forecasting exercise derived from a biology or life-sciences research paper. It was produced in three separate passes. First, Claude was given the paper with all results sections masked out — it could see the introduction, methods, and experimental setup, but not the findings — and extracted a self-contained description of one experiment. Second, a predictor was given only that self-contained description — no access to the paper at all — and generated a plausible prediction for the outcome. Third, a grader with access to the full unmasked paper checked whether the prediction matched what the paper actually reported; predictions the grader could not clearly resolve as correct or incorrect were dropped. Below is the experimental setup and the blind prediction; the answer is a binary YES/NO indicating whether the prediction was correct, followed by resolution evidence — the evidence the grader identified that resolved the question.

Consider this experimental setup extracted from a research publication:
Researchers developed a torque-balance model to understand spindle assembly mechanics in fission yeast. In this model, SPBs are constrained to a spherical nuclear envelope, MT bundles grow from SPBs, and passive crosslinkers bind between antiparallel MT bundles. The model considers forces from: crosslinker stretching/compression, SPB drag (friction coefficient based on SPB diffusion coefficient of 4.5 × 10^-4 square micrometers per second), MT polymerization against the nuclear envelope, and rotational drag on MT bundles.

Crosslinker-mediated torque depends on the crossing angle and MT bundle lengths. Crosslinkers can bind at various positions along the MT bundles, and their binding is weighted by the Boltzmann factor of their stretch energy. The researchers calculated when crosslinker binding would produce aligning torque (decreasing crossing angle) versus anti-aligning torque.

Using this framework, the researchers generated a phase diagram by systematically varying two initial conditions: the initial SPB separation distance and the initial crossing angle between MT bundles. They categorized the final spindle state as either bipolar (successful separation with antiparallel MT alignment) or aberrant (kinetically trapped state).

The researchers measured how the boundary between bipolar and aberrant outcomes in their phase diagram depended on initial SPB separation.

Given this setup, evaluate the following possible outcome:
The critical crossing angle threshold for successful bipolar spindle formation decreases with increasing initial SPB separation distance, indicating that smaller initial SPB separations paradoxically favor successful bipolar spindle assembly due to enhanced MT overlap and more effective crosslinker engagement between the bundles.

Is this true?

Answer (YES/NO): NO